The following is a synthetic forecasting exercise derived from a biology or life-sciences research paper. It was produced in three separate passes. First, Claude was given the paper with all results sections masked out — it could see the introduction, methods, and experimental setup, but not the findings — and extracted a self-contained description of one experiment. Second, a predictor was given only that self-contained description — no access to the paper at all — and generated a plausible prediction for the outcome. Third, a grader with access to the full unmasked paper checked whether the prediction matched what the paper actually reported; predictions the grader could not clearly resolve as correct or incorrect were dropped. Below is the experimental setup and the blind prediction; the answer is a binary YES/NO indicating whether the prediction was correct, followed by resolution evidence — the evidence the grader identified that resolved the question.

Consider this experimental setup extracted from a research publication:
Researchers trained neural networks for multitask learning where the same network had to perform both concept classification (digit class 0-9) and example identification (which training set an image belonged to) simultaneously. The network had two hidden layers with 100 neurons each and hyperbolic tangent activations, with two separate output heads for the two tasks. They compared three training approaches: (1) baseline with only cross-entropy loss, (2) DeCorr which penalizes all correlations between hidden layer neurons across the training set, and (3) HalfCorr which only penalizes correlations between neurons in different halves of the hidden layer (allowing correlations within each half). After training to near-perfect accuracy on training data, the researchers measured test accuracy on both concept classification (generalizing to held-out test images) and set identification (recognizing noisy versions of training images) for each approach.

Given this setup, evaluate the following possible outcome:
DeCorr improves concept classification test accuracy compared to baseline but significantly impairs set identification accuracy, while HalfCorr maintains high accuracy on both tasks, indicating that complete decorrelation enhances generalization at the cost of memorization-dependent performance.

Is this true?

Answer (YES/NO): NO